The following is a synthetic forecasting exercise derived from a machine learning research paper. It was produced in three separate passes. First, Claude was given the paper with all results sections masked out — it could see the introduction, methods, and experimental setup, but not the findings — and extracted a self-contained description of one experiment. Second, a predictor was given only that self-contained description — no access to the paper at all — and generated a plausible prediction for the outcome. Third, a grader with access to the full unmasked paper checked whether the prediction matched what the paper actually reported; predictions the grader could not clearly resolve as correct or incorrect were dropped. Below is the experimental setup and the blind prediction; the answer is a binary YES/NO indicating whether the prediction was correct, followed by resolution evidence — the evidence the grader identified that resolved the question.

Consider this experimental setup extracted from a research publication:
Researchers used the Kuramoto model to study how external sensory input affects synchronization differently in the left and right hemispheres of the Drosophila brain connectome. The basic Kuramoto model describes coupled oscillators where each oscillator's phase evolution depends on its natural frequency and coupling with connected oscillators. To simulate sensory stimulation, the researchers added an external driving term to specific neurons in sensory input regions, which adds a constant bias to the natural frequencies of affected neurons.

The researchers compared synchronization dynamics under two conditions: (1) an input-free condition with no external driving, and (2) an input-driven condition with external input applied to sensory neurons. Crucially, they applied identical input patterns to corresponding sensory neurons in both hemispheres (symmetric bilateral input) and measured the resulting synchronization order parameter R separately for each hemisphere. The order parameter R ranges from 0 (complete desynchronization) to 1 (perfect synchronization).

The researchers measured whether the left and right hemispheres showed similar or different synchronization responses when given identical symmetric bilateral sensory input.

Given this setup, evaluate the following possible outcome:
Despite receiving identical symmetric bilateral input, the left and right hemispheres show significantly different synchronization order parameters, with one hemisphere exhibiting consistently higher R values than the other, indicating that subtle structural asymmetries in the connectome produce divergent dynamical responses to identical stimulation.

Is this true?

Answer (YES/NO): NO